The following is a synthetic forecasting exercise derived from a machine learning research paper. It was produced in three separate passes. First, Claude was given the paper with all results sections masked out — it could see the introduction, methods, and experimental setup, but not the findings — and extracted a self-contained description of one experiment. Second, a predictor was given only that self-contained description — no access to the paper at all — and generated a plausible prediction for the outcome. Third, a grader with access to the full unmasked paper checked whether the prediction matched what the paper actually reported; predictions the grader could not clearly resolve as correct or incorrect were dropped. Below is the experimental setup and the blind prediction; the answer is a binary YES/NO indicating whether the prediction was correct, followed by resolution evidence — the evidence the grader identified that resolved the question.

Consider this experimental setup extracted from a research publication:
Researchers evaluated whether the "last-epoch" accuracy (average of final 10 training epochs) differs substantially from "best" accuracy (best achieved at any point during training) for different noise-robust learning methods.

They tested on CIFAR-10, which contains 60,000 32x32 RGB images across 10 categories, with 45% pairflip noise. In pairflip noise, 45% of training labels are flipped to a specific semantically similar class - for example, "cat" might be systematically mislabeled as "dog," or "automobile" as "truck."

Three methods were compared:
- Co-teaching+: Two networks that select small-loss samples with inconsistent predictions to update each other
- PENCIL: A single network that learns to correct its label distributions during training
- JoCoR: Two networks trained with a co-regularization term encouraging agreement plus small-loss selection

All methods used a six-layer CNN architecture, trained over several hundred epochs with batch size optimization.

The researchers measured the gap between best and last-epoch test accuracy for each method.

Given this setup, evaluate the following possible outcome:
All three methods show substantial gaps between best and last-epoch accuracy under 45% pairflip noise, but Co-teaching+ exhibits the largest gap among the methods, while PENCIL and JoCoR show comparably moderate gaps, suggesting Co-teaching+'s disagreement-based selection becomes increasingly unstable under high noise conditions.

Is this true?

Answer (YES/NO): NO